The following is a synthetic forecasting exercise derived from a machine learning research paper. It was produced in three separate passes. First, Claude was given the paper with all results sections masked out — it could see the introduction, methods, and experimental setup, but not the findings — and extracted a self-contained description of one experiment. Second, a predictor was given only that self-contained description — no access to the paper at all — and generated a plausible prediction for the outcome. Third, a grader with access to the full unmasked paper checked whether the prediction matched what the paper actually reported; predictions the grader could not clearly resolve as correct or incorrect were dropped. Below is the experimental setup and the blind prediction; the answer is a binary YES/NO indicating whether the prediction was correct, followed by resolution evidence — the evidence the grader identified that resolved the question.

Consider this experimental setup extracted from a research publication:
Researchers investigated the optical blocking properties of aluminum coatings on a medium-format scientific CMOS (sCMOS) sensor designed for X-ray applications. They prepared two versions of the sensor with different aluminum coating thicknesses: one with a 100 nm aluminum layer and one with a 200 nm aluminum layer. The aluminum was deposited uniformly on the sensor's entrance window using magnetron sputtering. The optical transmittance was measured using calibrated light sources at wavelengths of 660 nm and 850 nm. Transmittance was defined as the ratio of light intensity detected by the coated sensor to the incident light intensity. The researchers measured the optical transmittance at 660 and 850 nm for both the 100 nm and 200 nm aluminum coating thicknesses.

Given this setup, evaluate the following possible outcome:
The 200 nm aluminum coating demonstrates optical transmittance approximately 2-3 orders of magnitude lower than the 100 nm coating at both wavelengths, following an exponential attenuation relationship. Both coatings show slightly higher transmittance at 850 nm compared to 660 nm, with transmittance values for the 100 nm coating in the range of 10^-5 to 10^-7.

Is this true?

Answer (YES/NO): NO